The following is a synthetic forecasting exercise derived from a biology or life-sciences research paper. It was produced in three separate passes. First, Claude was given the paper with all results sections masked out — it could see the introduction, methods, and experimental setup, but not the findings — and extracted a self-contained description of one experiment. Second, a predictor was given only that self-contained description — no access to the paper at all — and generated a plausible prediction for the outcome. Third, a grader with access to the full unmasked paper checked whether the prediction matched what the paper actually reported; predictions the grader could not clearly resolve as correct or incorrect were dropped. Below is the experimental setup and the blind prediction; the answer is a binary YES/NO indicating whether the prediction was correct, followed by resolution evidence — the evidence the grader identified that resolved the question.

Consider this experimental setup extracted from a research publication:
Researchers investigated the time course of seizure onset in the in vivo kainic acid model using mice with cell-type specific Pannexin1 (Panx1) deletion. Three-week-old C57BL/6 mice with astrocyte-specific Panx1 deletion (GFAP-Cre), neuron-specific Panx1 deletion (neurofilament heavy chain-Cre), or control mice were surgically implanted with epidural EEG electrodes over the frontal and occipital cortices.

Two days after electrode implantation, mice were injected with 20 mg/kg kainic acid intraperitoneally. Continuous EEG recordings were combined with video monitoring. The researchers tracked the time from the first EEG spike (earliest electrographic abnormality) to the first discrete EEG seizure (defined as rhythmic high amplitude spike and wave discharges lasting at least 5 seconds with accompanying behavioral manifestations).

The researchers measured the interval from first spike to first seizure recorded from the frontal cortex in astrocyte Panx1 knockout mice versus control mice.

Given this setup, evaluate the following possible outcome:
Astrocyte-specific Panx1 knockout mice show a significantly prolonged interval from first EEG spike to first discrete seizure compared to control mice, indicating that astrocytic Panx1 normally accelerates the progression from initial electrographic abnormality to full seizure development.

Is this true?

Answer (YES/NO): NO